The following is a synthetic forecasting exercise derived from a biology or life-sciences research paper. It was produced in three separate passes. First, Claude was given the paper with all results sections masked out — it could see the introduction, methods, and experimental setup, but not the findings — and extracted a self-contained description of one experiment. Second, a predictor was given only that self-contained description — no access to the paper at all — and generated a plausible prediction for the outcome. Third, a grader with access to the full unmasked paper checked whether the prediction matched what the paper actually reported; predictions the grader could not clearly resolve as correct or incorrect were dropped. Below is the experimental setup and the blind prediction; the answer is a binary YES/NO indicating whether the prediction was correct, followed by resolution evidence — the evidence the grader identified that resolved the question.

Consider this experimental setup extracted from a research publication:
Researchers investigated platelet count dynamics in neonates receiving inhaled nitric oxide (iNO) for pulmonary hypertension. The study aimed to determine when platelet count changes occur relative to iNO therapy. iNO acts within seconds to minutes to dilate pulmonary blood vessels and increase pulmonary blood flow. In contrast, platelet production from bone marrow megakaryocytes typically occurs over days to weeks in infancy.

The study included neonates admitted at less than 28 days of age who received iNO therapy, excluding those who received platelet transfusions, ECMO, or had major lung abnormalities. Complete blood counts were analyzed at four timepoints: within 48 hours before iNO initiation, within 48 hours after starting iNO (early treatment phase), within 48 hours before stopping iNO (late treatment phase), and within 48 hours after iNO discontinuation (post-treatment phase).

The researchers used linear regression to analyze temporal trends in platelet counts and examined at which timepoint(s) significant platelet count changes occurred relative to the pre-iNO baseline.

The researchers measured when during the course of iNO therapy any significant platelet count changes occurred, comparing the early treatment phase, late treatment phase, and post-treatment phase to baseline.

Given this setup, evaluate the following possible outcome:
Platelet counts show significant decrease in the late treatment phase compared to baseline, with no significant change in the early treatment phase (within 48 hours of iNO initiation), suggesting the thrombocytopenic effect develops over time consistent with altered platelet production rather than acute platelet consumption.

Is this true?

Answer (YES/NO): NO